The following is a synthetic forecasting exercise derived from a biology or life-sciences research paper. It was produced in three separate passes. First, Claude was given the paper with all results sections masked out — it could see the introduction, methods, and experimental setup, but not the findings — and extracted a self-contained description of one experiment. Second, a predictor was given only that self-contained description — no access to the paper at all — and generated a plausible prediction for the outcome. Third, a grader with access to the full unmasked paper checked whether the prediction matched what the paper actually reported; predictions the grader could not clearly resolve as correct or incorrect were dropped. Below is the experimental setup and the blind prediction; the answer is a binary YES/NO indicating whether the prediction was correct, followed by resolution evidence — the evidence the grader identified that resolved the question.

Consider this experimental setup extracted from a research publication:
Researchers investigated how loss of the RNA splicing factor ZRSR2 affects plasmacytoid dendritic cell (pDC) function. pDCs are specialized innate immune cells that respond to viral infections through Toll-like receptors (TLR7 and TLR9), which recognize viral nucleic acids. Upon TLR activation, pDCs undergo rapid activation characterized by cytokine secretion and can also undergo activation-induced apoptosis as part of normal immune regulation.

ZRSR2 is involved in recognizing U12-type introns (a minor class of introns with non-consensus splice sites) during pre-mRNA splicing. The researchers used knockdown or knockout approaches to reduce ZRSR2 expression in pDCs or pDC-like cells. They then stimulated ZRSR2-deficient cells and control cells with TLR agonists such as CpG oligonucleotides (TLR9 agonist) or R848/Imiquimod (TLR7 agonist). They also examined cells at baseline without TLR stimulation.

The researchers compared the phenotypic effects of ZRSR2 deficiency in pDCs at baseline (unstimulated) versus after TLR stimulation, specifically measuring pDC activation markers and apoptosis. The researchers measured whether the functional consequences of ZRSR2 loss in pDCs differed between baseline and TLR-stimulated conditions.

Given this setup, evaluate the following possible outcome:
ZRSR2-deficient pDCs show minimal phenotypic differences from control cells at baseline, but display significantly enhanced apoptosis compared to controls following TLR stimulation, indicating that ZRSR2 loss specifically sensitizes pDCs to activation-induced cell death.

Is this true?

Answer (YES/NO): NO